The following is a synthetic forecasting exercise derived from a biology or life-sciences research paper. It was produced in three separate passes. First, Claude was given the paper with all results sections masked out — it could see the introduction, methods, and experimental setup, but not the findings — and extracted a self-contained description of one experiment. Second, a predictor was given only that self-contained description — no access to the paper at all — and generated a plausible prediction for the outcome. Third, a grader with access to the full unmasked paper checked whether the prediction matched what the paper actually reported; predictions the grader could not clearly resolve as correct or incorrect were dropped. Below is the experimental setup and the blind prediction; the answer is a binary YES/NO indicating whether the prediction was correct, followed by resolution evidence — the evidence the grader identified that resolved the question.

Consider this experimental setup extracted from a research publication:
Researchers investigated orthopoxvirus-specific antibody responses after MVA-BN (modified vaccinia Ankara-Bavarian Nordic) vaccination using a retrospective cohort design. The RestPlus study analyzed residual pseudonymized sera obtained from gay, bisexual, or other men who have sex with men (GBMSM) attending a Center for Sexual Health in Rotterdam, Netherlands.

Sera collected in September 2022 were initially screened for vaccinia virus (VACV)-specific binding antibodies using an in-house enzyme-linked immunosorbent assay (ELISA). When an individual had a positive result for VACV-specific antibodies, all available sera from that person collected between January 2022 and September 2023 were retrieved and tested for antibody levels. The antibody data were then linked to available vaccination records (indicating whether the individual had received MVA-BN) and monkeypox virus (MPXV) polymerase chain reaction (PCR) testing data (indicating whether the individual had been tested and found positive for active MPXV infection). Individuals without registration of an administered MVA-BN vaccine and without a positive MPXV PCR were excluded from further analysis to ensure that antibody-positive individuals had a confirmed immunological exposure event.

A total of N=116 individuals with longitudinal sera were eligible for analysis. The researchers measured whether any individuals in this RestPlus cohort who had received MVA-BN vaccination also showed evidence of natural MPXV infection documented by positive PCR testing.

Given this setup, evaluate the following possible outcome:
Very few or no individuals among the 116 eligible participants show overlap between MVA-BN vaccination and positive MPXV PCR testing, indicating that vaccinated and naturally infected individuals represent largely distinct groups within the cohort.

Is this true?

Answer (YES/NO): YES